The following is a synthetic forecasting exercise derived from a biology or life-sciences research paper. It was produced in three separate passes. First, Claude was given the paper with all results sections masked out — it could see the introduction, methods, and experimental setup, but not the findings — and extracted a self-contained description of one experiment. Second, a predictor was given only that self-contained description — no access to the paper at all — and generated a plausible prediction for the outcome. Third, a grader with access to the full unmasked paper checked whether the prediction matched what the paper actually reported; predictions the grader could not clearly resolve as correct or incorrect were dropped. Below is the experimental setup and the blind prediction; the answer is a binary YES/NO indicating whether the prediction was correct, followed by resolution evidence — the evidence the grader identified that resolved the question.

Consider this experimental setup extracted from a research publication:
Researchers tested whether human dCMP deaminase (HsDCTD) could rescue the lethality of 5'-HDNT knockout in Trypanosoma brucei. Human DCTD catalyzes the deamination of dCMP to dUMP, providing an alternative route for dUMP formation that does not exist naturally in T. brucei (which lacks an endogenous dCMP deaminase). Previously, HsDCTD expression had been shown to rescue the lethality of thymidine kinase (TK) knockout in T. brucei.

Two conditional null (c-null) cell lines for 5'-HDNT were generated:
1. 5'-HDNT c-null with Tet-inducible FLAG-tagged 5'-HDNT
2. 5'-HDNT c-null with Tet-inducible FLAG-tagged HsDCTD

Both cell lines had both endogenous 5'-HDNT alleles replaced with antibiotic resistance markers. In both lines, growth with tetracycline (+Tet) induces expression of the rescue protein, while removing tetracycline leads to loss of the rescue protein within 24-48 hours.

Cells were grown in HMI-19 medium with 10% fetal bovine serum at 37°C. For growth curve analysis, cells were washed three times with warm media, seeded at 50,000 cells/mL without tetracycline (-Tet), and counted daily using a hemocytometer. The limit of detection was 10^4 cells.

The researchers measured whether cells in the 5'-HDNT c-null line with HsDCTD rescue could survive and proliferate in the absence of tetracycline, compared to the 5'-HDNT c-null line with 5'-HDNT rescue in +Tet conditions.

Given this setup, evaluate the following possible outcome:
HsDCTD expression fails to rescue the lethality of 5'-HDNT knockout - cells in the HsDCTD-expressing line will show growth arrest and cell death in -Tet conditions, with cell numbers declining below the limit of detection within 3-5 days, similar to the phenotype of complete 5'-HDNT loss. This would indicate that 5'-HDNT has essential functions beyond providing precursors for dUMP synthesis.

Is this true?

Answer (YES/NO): NO